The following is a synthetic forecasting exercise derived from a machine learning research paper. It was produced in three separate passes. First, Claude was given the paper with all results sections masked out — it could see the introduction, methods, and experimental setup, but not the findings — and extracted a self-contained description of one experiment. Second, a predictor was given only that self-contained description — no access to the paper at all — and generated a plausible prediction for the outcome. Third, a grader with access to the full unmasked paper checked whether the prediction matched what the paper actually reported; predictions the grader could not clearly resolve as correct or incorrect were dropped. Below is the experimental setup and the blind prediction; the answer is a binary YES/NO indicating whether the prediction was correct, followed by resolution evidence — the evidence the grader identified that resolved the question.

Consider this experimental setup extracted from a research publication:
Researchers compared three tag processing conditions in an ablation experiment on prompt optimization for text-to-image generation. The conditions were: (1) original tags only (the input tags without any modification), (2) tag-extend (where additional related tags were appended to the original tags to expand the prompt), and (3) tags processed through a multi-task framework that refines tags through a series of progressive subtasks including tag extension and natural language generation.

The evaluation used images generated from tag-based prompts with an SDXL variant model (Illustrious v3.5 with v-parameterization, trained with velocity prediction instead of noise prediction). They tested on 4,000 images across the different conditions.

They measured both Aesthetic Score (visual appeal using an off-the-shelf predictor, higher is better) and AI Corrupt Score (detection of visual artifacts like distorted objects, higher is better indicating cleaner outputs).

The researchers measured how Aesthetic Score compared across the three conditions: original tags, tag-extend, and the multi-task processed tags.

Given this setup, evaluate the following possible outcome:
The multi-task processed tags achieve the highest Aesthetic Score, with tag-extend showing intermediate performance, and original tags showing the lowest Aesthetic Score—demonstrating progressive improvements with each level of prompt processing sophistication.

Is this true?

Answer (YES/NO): NO